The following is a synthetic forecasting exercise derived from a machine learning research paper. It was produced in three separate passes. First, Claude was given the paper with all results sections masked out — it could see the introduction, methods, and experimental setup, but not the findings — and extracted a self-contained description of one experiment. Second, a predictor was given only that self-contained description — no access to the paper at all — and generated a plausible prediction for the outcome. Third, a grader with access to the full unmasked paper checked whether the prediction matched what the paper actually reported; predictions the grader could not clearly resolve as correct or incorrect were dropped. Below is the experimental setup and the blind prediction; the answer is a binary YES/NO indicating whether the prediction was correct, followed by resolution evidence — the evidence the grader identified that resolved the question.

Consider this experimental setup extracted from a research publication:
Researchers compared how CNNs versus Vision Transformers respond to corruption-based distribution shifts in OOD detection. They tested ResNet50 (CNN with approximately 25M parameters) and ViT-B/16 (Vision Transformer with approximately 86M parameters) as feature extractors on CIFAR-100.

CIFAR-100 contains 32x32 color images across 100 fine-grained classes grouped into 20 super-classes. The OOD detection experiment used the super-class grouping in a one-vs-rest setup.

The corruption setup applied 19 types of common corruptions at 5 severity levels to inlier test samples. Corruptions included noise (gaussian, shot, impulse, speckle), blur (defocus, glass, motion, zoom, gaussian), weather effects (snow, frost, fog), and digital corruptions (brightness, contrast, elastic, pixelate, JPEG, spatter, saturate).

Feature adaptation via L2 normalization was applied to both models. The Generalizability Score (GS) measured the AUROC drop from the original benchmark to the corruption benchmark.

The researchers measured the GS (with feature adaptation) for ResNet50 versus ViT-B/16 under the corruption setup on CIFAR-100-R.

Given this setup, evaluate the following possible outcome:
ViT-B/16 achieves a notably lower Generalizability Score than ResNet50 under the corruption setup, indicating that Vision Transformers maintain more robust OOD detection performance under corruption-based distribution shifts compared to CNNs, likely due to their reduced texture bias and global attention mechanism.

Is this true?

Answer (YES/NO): NO